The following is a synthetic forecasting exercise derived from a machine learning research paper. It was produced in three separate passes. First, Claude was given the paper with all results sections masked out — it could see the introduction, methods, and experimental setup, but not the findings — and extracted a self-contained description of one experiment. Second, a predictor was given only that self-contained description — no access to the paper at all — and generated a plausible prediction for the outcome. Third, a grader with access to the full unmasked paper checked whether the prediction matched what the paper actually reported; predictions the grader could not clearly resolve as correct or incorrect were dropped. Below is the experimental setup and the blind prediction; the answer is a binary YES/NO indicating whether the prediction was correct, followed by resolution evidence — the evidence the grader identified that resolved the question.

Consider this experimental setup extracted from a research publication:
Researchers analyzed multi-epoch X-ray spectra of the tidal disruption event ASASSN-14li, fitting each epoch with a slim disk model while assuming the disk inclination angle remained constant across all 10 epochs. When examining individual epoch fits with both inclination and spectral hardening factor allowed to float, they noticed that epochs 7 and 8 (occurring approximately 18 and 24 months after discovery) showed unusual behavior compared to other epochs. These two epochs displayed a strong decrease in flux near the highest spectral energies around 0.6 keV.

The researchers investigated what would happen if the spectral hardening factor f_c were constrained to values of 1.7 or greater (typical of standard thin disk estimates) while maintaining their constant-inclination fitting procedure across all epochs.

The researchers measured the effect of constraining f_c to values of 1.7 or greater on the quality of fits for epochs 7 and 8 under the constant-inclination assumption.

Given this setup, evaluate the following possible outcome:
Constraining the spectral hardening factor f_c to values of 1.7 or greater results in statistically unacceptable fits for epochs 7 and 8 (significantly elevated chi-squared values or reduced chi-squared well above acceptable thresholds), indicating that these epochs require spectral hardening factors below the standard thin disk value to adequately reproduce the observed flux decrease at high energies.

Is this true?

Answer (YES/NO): YES